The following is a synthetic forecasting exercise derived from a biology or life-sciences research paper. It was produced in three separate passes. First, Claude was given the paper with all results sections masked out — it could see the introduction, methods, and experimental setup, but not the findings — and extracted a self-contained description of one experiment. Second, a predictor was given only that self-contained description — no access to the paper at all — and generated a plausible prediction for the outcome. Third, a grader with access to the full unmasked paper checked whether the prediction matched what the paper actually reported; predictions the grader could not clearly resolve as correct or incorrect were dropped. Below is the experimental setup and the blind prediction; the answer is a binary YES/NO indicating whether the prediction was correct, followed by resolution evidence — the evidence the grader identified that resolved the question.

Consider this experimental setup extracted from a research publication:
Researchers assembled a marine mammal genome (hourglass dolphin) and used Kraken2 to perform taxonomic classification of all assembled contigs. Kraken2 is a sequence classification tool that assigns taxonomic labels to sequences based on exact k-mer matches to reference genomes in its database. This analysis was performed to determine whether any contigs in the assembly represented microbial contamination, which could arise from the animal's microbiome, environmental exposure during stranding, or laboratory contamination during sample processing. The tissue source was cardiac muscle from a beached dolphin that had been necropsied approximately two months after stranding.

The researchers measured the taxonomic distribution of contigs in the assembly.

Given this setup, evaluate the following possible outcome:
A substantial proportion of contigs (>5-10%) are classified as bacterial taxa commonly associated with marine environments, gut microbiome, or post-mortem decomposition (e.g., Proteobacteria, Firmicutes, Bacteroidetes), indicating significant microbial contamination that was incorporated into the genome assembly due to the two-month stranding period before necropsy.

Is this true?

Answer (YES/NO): NO